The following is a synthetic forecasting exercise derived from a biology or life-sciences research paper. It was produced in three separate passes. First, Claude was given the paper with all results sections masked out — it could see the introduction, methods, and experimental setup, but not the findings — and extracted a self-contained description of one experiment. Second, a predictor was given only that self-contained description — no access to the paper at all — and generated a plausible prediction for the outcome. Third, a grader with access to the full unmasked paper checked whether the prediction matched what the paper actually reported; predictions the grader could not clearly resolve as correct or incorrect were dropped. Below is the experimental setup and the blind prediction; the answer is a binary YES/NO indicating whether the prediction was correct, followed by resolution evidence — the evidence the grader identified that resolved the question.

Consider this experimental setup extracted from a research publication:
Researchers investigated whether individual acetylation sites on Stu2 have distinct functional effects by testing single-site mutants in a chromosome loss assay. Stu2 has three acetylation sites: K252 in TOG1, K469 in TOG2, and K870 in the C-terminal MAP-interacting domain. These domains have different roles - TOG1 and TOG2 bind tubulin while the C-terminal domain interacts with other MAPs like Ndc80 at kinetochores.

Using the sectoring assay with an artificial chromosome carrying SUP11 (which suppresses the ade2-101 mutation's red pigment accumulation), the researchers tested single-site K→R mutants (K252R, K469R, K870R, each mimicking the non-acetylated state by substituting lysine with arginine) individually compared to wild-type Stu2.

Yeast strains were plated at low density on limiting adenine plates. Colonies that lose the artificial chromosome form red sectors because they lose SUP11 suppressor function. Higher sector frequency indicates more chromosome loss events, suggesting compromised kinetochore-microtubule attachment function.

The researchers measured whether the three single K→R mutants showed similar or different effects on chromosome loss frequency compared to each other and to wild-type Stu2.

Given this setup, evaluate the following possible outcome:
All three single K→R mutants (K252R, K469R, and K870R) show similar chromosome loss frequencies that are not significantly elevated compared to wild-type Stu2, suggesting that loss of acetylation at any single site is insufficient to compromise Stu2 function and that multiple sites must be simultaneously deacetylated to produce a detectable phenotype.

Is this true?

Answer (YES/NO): NO